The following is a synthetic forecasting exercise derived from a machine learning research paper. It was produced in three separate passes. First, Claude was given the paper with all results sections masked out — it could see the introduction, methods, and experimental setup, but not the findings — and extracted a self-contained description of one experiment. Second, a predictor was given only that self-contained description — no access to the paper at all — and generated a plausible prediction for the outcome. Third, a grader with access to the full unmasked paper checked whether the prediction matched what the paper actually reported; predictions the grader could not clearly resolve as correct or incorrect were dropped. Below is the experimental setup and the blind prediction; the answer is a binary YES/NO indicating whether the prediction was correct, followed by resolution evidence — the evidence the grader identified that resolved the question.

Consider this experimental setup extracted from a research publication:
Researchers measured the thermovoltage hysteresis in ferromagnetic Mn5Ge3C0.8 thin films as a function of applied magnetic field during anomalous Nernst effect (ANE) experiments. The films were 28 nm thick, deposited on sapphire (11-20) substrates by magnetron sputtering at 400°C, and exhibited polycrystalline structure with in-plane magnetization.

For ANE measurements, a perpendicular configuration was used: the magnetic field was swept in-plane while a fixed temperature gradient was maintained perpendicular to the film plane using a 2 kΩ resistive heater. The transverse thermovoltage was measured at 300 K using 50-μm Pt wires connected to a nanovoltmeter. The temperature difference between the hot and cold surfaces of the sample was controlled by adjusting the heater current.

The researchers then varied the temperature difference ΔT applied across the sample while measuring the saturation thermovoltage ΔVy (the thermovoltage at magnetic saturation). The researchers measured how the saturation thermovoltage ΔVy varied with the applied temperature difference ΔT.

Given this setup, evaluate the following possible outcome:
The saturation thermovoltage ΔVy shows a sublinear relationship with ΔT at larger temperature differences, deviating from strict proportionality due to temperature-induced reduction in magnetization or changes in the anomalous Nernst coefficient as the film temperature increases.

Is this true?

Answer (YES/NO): NO